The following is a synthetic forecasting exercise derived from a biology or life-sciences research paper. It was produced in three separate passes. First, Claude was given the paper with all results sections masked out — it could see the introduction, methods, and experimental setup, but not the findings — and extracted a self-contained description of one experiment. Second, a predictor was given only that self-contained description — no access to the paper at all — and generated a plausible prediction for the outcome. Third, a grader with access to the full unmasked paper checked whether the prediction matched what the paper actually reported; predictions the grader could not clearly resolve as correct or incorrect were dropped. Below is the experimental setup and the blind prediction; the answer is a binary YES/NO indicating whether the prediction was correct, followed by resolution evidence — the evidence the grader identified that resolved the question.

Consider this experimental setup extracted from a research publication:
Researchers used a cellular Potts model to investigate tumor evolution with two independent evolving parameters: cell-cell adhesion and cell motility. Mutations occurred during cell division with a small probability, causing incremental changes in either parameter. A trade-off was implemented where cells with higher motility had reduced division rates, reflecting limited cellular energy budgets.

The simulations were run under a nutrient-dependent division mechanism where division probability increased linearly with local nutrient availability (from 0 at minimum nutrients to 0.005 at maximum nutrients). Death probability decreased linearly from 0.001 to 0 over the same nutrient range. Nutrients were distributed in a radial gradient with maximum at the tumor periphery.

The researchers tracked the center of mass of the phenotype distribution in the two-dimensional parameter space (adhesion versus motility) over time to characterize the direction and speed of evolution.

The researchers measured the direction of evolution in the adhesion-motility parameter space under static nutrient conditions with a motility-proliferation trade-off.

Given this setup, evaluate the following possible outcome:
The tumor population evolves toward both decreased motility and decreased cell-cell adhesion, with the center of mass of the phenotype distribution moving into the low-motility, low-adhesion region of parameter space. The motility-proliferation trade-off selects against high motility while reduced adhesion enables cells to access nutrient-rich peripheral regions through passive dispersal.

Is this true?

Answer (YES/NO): NO